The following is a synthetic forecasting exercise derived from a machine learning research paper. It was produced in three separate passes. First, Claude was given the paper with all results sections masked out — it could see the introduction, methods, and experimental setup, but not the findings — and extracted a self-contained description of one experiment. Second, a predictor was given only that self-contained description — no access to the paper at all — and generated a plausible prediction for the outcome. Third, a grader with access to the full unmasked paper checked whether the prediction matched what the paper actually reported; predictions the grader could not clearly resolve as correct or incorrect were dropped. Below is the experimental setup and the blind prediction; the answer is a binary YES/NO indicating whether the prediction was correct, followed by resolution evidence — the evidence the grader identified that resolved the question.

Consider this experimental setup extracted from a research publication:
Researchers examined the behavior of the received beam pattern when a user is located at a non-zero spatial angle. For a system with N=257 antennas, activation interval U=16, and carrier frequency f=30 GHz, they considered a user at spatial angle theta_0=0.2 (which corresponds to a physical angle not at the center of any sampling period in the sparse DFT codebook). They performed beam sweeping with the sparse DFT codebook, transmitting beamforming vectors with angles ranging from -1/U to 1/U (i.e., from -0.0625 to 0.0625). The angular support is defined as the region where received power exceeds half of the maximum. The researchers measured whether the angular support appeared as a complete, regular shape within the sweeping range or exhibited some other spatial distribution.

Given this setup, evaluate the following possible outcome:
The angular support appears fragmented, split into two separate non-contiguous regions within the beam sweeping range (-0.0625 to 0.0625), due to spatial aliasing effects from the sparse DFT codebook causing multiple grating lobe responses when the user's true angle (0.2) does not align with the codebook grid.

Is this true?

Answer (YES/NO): NO